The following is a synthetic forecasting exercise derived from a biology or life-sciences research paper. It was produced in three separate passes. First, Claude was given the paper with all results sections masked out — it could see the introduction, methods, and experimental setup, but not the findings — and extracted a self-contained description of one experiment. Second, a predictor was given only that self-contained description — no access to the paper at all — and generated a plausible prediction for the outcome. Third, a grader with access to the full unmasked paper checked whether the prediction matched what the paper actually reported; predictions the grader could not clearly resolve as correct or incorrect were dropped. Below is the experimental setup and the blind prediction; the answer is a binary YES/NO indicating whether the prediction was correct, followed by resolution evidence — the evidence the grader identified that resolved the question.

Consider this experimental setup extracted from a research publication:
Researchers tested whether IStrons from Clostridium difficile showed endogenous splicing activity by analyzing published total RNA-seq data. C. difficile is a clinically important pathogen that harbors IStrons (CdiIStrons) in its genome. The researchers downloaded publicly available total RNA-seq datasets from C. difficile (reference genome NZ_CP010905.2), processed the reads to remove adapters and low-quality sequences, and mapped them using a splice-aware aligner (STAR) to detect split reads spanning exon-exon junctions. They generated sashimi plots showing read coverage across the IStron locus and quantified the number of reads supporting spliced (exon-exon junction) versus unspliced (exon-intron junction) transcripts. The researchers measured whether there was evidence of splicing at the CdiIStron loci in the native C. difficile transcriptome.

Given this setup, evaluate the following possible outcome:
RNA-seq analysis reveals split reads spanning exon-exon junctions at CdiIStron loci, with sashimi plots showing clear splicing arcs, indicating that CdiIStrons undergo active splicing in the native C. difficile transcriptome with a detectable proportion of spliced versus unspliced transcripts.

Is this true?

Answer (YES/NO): YES